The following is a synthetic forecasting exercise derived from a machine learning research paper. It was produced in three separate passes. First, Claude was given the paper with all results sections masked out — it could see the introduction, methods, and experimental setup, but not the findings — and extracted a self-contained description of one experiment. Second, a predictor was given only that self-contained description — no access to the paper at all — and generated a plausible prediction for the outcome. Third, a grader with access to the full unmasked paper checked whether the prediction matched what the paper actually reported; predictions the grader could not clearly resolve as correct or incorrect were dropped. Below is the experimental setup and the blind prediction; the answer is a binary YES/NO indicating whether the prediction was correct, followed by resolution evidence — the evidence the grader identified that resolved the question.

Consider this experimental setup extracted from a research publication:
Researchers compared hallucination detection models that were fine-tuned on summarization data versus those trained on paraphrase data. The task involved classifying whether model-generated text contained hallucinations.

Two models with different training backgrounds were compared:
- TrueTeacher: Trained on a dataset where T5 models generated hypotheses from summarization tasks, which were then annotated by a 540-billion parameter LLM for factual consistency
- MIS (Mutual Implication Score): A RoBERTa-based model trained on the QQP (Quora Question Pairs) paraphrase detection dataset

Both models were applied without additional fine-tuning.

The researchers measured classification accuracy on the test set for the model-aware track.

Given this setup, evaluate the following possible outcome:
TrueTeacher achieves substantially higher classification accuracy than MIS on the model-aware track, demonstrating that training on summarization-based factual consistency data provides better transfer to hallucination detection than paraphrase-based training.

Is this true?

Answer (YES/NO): NO